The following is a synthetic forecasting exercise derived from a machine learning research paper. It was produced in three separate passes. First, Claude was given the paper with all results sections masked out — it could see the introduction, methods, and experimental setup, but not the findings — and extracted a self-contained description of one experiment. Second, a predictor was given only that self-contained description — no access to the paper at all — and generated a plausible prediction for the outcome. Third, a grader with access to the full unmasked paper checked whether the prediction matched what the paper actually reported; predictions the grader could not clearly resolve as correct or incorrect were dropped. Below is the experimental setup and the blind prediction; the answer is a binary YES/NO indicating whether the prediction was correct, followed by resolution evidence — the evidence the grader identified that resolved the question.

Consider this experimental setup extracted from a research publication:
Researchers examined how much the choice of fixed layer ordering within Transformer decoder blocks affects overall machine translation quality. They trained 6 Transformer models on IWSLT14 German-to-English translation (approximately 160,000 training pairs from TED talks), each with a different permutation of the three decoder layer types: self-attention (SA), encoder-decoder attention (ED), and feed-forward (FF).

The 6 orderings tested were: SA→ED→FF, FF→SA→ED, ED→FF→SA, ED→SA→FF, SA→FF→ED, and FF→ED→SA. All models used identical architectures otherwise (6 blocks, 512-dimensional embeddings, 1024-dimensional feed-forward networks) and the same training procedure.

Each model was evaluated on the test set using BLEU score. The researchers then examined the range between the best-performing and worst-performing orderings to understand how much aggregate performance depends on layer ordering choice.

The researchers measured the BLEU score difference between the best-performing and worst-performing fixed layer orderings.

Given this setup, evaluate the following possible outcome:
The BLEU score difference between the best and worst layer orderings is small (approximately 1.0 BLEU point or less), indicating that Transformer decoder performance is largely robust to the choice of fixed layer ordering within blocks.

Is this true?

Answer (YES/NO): YES